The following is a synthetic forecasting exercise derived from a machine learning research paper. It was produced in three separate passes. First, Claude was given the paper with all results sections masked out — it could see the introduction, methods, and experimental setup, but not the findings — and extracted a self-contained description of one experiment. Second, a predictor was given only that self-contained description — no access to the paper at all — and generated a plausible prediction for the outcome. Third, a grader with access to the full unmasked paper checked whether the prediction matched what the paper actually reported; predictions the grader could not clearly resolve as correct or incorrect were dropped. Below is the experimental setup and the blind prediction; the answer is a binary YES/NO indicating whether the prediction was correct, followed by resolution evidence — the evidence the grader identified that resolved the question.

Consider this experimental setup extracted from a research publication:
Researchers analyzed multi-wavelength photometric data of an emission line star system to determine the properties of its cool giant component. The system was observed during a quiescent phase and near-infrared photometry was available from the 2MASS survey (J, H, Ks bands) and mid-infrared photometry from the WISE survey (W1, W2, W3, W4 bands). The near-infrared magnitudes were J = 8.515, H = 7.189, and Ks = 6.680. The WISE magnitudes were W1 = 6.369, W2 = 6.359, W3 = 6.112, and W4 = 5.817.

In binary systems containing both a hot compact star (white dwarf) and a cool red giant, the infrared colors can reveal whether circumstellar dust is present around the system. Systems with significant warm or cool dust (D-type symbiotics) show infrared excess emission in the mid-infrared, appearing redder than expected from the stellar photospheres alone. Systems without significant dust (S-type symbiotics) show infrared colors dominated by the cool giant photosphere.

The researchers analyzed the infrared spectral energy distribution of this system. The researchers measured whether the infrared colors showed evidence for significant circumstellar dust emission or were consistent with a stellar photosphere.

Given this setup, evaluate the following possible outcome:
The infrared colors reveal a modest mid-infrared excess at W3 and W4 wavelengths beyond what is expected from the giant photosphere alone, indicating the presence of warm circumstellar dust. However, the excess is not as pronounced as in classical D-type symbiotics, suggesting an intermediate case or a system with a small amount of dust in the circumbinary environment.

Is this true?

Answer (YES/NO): NO